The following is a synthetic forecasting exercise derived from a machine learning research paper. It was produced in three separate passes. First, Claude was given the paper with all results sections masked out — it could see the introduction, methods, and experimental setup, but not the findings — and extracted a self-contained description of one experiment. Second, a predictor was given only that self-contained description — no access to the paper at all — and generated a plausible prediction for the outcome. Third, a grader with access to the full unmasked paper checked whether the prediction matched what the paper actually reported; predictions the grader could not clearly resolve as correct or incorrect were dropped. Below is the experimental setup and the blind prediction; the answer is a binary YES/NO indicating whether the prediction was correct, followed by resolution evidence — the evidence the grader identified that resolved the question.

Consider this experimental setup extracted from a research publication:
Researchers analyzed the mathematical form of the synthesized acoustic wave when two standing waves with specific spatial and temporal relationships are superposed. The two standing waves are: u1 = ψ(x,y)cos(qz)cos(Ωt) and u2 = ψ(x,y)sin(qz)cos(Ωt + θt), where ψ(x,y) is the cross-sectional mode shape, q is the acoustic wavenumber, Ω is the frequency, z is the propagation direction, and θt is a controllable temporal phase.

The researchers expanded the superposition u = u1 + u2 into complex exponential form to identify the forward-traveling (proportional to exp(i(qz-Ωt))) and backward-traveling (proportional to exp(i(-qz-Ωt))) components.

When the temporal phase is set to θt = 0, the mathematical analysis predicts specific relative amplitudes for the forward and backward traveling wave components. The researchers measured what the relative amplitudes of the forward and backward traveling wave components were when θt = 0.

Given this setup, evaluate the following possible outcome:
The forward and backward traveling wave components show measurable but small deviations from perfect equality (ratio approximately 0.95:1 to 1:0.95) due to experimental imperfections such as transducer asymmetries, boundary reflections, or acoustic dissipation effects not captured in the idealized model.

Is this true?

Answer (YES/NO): NO